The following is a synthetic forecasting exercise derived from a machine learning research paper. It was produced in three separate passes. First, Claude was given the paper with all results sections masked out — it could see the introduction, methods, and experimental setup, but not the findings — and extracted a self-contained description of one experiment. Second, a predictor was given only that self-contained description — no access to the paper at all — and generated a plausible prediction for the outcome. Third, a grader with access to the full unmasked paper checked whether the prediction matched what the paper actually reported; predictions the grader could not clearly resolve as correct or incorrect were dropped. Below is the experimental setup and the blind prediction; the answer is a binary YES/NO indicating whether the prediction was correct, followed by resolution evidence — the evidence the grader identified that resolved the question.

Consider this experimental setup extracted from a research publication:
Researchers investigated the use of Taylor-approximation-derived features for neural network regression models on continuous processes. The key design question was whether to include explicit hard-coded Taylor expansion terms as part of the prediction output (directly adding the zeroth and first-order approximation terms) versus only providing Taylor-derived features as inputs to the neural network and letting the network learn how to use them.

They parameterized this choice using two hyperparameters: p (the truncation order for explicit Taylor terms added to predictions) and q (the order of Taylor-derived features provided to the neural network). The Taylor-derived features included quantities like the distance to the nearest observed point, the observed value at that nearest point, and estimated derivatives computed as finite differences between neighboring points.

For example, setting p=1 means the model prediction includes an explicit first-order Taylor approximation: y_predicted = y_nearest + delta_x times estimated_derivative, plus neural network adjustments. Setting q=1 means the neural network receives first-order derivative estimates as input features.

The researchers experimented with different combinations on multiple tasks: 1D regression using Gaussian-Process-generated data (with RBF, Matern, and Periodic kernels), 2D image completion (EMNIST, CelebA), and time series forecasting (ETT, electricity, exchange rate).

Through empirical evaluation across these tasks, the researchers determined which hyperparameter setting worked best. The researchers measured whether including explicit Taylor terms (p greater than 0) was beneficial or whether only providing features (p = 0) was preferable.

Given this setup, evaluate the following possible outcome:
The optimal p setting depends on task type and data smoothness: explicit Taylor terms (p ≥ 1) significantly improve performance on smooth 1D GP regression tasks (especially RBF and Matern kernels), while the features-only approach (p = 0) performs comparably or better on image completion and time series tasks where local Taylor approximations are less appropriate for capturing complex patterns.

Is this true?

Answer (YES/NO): NO